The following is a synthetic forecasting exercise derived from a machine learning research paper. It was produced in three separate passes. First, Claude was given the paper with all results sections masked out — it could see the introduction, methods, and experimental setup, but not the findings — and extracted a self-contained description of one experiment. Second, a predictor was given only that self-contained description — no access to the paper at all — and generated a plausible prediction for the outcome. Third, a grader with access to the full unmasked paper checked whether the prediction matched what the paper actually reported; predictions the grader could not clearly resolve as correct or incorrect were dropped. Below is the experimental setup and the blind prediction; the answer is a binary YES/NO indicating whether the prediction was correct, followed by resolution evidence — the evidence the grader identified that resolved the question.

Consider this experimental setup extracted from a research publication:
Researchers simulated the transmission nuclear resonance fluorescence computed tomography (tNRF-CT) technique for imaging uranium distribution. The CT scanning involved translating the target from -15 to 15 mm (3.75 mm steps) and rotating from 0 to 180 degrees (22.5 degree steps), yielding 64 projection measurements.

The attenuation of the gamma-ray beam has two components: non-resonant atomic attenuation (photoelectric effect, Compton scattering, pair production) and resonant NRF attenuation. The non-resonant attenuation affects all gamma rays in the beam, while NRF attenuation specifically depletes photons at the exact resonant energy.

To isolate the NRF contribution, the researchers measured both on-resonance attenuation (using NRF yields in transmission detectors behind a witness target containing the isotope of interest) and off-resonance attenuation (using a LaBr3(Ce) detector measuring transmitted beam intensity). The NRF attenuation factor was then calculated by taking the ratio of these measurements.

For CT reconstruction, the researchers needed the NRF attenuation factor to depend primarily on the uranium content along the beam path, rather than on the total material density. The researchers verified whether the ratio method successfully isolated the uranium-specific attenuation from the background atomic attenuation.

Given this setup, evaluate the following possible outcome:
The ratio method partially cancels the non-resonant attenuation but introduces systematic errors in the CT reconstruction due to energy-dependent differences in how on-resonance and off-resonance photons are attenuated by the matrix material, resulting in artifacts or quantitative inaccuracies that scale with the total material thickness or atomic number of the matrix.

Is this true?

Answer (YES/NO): NO